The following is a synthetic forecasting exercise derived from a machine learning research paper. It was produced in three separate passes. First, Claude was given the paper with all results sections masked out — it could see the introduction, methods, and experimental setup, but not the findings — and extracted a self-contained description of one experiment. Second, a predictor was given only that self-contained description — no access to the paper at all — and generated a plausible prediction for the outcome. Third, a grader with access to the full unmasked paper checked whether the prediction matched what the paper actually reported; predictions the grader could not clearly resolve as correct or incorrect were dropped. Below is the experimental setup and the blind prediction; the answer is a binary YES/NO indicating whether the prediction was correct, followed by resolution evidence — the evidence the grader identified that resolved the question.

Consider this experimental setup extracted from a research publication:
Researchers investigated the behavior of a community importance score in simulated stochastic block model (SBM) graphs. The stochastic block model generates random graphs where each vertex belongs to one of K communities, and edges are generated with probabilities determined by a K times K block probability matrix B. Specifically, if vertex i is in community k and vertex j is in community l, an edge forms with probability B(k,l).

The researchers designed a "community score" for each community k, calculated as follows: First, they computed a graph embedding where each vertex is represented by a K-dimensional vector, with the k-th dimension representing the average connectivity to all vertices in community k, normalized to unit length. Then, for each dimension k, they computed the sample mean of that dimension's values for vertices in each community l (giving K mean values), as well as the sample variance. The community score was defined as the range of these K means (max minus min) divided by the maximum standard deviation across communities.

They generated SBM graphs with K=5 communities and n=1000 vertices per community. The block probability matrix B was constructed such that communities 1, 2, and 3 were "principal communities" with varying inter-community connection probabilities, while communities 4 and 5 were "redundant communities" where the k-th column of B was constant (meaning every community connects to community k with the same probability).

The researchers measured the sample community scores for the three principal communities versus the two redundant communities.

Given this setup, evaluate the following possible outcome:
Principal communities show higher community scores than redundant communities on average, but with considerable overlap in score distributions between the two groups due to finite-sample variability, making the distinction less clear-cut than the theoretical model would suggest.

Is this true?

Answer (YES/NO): NO